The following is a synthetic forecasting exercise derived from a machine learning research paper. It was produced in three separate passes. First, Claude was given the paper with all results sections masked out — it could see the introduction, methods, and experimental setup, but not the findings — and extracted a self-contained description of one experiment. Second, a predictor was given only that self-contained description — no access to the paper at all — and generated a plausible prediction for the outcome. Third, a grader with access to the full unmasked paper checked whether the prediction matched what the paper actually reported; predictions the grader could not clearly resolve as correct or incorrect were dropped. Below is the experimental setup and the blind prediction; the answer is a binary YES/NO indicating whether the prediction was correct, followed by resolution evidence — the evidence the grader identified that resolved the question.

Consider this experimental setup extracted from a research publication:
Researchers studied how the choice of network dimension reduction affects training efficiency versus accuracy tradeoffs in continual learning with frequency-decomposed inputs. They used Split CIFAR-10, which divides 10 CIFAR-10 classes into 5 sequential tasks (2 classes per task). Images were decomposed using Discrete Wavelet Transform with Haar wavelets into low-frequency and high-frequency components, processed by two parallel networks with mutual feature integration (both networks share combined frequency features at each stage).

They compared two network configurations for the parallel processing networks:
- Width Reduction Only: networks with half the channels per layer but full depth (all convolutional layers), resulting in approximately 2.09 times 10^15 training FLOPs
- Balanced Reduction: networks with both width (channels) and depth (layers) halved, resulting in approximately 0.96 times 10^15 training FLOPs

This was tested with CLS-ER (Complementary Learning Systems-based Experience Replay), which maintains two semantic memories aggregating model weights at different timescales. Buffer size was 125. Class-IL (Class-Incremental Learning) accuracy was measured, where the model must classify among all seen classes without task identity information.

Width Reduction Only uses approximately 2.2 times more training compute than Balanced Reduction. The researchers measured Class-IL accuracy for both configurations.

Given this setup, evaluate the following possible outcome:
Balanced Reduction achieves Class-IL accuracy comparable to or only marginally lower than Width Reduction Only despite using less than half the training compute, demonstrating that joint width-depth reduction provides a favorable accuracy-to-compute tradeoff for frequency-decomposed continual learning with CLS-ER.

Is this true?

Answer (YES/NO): NO